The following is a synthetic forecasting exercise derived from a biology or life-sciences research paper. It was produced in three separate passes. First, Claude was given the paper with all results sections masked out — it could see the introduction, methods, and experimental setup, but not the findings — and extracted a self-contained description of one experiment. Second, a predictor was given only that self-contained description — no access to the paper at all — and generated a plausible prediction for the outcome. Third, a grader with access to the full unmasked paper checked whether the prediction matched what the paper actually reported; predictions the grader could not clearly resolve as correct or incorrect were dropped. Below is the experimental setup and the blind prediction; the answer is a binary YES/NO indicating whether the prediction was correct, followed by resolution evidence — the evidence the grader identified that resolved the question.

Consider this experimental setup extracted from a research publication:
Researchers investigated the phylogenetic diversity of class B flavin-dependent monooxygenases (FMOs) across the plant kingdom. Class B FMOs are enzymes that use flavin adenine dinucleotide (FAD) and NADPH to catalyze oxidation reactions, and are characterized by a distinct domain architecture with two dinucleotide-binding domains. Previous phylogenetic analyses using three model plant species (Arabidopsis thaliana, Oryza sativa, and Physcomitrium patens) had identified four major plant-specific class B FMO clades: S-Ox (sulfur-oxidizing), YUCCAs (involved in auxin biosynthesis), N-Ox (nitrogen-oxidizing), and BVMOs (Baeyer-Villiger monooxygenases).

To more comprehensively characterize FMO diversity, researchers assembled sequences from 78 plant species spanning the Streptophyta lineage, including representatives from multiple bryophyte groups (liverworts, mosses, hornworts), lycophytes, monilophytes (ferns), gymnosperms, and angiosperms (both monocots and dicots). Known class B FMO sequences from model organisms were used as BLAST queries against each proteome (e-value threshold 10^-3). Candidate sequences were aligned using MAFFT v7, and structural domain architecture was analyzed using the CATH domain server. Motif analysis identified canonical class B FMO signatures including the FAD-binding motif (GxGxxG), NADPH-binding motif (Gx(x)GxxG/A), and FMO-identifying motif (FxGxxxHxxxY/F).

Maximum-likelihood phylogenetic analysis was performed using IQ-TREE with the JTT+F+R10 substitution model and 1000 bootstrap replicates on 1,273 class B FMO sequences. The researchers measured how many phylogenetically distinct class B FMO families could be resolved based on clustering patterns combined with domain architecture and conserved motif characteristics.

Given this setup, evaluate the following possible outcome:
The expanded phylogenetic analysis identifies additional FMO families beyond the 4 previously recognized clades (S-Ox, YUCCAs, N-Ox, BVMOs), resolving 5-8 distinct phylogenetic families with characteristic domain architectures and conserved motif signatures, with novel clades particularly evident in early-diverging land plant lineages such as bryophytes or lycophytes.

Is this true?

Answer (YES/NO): YES